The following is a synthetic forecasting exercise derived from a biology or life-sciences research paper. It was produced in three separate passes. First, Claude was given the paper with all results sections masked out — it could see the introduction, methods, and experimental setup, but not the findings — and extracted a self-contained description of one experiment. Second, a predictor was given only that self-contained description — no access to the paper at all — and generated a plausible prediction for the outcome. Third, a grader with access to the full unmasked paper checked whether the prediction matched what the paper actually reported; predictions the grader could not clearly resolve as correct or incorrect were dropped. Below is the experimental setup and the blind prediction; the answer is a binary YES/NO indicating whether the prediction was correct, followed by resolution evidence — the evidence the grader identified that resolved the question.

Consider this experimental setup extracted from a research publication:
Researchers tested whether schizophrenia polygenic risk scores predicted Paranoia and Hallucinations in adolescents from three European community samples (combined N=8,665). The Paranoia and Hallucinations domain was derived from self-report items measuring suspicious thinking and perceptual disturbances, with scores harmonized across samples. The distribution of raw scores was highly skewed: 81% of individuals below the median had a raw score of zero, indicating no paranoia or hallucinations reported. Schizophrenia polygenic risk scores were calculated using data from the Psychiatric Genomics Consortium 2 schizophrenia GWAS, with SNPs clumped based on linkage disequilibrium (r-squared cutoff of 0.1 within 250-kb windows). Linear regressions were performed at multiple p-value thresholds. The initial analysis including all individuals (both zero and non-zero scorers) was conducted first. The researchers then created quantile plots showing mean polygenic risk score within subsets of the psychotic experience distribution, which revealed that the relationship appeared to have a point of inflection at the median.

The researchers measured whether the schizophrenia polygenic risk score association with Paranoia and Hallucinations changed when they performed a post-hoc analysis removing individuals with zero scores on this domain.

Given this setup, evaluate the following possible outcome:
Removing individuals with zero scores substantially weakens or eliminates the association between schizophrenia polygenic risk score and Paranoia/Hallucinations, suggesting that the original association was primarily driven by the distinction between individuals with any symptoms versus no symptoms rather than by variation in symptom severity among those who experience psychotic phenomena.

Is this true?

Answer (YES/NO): NO